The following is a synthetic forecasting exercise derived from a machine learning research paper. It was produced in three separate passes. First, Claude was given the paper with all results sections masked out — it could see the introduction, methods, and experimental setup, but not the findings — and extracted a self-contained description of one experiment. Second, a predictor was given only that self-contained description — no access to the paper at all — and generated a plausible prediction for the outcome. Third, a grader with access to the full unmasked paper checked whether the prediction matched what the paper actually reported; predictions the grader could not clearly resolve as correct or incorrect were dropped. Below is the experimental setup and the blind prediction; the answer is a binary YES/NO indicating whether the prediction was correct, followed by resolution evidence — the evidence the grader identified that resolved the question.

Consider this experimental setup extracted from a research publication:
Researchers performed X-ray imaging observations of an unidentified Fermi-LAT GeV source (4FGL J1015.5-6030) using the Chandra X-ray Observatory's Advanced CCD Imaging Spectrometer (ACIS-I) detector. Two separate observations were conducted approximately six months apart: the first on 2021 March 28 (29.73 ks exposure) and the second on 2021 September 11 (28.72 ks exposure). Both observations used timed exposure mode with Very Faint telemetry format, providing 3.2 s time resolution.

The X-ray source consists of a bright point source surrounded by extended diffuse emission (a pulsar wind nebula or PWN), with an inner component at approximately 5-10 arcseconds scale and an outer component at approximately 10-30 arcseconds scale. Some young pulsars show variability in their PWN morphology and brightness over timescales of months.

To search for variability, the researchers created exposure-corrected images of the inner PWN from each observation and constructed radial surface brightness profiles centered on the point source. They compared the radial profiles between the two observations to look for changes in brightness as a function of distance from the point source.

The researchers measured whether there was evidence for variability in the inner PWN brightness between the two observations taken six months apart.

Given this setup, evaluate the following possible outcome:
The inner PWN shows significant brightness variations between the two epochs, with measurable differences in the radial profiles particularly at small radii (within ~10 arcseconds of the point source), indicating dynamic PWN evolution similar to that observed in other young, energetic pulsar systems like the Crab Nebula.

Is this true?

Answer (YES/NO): NO